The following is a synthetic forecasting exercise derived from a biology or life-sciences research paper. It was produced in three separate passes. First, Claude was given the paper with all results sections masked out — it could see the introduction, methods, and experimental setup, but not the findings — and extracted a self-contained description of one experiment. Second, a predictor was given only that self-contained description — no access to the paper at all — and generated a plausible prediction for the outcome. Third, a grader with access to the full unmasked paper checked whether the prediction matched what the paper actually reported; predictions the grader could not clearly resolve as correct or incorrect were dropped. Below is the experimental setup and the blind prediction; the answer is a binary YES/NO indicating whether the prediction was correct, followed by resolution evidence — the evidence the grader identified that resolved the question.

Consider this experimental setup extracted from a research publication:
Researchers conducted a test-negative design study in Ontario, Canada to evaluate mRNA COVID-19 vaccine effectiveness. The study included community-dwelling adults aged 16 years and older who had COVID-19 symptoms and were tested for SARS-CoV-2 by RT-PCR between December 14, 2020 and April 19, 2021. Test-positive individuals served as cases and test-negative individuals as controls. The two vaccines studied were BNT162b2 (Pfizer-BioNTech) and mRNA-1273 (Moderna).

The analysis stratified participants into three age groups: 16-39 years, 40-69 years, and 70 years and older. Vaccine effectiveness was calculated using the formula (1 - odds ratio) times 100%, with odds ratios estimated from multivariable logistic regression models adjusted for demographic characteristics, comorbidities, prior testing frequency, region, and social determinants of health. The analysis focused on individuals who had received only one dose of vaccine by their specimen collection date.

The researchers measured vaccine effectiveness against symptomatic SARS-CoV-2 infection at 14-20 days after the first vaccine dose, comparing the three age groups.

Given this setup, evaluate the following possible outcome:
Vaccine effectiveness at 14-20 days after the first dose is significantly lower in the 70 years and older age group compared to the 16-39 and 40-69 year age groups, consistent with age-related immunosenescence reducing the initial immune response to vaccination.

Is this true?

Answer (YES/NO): YES